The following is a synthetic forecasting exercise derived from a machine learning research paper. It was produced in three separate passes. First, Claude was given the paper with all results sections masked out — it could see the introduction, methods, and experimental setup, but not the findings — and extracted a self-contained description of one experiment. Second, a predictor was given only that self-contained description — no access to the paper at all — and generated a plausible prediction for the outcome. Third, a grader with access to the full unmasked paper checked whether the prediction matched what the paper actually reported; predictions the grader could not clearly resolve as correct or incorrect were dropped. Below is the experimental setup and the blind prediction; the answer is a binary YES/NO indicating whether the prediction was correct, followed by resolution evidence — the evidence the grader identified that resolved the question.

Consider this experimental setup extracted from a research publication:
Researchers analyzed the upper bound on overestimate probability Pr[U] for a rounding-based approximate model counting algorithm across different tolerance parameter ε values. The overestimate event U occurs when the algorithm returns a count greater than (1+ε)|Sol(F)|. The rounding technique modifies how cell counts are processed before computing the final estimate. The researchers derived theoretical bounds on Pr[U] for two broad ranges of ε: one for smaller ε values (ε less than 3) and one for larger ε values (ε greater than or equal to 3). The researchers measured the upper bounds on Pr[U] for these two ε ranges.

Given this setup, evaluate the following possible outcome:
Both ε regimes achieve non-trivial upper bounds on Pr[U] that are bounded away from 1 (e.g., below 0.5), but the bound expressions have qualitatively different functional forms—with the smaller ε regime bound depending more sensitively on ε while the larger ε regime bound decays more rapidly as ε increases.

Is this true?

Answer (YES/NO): NO